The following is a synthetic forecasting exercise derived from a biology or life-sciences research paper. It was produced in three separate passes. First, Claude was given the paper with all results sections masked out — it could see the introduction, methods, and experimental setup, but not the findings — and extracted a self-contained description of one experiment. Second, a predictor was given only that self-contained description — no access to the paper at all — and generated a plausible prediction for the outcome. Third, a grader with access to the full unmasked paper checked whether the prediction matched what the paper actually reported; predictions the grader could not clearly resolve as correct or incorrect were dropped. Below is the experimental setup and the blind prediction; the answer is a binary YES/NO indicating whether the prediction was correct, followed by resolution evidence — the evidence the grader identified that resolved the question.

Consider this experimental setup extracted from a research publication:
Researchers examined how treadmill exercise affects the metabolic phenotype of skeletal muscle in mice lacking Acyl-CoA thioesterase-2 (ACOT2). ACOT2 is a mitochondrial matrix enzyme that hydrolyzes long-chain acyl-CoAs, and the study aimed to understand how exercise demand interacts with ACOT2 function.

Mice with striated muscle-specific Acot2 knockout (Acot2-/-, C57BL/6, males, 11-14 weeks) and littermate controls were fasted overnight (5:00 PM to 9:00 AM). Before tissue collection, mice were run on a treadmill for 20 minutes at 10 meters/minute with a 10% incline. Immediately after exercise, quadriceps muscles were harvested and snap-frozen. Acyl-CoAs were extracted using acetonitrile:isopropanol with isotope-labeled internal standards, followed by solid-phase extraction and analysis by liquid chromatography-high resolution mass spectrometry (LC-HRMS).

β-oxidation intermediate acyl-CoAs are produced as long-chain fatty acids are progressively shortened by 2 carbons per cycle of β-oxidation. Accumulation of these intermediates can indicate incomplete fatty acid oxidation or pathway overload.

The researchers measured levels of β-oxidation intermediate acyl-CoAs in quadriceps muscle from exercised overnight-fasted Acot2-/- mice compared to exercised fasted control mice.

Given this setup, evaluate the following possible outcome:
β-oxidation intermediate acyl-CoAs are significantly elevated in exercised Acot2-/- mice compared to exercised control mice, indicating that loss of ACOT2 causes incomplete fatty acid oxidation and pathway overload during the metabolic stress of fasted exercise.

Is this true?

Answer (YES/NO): NO